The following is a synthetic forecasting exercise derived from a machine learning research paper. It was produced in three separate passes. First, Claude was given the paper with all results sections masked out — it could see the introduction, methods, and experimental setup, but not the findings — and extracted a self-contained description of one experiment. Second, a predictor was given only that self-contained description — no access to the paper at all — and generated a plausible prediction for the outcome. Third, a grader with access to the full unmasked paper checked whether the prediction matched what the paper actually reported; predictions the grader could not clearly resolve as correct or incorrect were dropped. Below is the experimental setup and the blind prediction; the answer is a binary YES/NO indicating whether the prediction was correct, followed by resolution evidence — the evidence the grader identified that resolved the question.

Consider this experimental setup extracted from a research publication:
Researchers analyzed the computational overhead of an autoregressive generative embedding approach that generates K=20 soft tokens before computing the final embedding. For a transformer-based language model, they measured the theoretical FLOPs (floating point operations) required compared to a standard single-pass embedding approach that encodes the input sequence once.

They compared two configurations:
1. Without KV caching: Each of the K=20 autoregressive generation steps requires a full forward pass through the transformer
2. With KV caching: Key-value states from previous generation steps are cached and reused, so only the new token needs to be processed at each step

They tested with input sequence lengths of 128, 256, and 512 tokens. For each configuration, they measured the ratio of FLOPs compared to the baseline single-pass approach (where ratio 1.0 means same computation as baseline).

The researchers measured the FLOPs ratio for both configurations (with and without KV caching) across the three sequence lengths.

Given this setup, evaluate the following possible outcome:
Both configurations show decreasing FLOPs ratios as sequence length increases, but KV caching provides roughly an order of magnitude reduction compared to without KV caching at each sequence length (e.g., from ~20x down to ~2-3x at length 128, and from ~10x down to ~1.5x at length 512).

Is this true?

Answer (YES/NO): NO